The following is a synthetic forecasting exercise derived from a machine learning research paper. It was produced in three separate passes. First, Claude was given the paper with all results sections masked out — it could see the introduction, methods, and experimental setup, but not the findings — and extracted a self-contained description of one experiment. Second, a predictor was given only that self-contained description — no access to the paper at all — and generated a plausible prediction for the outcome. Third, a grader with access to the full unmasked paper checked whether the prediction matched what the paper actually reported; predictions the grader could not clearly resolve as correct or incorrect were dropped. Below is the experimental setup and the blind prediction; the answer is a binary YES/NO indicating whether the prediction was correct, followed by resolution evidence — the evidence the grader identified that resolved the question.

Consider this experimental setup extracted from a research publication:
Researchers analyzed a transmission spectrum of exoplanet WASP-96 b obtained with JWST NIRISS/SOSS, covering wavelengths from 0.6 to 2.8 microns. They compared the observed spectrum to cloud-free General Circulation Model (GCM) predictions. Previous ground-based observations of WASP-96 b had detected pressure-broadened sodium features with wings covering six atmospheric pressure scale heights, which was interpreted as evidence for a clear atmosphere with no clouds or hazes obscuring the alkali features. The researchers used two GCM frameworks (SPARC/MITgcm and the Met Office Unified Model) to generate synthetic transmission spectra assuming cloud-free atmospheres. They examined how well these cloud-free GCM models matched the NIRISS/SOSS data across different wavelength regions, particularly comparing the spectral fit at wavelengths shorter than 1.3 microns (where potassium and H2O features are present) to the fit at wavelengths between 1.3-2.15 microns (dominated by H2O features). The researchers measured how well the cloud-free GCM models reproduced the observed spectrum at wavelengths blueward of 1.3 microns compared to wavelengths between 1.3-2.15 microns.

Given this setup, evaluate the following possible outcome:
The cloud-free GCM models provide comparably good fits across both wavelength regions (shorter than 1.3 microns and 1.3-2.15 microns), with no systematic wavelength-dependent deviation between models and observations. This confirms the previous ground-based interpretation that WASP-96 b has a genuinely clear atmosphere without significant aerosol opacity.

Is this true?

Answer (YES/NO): NO